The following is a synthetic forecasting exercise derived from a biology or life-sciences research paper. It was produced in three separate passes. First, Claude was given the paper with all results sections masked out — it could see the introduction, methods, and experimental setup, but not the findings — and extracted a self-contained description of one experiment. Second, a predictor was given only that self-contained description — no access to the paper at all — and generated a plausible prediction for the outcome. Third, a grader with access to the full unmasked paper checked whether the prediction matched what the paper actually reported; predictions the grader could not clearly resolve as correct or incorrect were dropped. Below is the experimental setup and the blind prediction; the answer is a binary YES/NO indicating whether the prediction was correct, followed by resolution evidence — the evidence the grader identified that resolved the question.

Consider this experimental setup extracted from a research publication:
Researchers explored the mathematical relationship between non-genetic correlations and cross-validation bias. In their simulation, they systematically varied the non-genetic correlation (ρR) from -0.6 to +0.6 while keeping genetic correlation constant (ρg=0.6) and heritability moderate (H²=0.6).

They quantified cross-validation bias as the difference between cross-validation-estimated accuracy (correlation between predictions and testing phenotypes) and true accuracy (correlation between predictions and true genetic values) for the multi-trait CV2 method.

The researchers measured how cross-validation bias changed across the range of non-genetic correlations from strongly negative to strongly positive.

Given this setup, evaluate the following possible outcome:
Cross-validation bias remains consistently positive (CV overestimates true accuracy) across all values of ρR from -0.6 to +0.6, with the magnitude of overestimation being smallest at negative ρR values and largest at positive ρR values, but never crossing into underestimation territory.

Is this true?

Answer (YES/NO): NO